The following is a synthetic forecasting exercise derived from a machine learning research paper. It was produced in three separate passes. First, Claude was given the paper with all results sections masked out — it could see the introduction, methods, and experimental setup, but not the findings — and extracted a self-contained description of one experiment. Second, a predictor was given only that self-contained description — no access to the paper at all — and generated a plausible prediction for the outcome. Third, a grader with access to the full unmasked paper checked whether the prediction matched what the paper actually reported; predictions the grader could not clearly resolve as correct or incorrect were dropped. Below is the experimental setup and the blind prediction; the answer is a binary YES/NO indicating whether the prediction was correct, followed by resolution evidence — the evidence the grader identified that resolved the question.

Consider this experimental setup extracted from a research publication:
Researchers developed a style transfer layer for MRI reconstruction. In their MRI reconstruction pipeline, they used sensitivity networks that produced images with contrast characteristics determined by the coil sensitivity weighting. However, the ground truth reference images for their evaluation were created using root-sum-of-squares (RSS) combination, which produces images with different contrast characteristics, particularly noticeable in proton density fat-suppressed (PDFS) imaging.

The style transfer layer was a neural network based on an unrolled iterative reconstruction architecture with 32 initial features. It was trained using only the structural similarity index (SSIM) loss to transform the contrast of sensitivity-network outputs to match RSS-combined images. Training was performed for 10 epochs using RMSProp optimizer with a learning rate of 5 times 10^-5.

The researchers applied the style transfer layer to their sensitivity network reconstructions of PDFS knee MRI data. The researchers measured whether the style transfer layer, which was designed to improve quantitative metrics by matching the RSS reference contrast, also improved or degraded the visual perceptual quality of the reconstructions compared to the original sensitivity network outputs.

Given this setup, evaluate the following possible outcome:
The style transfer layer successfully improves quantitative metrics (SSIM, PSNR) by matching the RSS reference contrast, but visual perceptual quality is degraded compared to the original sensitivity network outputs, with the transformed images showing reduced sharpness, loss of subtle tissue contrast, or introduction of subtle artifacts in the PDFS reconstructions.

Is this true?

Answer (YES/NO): YES